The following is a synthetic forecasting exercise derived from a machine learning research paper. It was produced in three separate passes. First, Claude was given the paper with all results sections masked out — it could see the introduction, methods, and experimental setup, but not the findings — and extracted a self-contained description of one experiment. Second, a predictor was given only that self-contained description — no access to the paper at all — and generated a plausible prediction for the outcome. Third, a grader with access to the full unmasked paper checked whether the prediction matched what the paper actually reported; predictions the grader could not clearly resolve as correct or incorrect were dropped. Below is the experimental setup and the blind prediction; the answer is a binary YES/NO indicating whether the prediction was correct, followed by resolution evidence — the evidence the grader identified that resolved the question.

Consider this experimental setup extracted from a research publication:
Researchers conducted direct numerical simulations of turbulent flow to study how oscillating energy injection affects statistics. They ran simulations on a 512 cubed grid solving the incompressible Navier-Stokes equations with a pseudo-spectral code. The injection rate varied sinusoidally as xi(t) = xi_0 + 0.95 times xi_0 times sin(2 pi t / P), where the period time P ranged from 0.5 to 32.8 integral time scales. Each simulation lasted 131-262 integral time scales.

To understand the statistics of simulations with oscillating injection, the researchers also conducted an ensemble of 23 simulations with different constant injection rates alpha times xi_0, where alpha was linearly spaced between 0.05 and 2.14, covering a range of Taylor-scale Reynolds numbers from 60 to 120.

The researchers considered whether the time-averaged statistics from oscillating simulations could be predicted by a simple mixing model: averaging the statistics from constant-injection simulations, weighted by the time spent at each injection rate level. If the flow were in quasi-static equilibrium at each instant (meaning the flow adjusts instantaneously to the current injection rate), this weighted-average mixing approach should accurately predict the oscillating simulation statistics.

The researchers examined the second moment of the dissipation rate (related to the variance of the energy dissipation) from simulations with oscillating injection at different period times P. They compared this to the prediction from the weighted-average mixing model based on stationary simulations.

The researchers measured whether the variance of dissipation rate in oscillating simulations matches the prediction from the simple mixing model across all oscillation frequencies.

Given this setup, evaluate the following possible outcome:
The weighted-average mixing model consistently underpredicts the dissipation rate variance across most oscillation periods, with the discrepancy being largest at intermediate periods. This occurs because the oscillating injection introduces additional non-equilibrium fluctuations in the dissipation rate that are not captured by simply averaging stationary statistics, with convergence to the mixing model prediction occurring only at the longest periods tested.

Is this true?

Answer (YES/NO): NO